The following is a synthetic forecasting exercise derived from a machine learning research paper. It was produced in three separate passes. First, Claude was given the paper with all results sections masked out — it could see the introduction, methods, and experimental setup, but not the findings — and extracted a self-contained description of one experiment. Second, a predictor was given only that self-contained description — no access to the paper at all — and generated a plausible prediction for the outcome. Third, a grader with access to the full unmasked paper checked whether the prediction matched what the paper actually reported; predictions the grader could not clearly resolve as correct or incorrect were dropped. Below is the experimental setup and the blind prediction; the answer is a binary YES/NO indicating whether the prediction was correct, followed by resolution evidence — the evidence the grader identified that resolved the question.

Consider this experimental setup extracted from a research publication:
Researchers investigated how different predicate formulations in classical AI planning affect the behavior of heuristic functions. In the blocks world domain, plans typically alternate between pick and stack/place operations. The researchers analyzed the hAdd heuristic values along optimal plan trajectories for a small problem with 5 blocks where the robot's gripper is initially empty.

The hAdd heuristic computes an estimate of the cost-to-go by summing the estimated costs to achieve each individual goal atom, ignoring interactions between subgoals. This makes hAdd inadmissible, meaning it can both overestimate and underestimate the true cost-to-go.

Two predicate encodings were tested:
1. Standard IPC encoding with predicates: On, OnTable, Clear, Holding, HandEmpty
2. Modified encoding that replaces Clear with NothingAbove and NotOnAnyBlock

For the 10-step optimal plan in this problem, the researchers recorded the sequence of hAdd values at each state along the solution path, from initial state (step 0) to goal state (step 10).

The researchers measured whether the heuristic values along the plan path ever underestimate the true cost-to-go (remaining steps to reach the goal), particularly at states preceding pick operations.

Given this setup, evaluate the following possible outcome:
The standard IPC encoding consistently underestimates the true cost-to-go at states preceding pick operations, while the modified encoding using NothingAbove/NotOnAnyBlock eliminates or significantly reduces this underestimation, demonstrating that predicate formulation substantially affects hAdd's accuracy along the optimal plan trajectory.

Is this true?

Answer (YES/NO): NO